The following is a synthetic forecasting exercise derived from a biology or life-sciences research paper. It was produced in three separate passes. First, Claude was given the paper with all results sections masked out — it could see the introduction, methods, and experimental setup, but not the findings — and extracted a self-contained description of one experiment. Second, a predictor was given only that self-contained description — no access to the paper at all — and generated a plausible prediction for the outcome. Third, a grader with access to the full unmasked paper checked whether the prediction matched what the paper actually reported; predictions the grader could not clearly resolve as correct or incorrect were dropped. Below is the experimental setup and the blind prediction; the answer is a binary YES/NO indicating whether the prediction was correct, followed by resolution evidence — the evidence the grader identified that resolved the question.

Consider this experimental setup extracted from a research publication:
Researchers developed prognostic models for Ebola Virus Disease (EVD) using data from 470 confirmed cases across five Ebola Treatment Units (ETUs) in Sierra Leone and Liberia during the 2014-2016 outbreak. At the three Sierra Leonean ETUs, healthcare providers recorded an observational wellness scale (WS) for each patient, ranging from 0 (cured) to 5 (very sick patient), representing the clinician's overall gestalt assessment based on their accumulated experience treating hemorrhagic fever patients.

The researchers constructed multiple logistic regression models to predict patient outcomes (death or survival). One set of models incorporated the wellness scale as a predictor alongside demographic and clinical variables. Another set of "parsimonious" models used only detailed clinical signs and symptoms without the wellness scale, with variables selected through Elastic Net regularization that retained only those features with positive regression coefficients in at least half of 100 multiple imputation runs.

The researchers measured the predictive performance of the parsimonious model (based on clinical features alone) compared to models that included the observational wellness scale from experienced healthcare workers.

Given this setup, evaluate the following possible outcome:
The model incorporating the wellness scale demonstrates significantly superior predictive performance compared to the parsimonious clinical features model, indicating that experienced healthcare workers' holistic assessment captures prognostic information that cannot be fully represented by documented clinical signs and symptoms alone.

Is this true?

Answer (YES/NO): NO